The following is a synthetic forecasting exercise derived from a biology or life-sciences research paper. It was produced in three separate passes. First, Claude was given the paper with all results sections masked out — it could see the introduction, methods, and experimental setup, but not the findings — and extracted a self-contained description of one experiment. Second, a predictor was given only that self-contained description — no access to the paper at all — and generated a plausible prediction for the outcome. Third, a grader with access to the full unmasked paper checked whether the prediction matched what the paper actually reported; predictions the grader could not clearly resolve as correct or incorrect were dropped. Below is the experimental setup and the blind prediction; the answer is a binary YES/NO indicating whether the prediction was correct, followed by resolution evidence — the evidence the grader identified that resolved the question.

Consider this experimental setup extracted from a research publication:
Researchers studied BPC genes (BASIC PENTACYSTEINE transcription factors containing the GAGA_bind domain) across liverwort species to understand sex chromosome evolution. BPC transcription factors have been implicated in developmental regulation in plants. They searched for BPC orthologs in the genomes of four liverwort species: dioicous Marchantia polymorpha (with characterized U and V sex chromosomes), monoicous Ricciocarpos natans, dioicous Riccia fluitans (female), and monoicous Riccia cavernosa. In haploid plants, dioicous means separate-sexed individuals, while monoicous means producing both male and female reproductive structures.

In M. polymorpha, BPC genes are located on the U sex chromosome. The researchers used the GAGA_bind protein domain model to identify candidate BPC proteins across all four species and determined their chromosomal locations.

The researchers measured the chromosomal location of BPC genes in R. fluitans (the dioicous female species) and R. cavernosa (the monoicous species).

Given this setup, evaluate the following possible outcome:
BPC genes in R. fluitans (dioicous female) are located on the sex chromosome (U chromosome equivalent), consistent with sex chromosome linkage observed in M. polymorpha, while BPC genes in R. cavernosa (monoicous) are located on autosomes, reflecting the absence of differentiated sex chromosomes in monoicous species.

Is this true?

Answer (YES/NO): NO